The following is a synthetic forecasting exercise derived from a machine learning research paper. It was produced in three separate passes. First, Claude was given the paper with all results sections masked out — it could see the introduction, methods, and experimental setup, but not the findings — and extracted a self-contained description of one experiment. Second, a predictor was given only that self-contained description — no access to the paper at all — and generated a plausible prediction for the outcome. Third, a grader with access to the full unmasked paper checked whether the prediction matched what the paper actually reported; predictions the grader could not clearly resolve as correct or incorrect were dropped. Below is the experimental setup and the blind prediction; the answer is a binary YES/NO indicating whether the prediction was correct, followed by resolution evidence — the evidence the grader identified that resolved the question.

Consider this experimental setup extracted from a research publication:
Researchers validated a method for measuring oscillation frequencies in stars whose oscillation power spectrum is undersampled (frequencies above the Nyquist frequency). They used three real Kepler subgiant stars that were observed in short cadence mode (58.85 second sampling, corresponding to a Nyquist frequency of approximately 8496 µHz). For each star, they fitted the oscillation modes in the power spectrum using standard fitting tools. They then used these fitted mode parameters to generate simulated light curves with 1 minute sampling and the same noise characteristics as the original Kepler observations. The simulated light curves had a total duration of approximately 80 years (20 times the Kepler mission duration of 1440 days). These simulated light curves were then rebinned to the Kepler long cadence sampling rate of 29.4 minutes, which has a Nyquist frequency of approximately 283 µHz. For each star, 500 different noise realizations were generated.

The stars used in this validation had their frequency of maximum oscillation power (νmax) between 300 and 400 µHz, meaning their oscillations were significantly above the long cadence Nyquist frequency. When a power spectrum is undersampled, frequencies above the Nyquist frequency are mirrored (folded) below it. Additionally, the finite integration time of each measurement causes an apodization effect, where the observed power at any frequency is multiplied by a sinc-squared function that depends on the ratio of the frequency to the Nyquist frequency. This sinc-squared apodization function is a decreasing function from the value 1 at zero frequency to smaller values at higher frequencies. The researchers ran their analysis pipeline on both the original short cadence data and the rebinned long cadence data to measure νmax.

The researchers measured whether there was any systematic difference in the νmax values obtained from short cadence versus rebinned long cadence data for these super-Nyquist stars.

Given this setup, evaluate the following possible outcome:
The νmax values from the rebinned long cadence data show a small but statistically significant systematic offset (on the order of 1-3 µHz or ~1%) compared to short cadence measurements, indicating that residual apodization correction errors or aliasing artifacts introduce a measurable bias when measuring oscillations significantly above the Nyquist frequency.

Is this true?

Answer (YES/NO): NO